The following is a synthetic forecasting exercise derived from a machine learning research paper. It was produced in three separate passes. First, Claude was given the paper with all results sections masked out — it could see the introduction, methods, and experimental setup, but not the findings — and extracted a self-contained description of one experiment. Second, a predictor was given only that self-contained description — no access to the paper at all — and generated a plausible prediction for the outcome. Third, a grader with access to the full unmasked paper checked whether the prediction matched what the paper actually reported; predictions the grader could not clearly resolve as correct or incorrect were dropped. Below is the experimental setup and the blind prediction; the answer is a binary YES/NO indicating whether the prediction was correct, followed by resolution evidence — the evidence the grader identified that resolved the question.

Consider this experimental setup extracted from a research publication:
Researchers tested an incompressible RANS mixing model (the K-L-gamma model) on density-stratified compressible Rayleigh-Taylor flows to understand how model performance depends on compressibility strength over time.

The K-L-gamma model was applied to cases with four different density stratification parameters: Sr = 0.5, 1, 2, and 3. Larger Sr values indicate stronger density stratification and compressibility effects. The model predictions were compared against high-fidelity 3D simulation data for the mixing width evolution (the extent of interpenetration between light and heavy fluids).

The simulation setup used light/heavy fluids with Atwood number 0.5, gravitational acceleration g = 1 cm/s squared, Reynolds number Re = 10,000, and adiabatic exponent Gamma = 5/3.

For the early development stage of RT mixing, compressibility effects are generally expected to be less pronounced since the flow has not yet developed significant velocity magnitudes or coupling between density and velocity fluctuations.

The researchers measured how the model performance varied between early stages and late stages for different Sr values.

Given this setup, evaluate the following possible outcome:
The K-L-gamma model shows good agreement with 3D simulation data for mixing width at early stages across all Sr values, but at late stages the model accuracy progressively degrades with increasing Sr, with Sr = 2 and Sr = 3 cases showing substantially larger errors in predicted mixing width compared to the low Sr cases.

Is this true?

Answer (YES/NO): YES